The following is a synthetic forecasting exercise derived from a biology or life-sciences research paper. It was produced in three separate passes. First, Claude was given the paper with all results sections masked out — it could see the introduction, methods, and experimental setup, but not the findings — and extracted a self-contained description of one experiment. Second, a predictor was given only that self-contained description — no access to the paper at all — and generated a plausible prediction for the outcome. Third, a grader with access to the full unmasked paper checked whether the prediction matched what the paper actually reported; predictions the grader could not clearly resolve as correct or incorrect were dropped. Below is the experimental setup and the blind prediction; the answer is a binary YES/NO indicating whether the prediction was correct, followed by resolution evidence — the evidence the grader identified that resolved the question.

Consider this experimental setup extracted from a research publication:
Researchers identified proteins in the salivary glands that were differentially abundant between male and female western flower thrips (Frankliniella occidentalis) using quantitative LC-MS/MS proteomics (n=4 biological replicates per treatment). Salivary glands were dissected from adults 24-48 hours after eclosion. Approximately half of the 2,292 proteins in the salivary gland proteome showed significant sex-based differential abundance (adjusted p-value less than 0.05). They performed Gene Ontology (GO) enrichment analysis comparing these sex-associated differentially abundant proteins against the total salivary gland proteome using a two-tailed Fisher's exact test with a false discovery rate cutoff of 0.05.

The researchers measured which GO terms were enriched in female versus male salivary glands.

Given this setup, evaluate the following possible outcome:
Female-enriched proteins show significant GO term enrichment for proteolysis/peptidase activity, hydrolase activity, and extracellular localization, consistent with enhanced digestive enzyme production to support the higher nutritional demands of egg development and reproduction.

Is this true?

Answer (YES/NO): NO